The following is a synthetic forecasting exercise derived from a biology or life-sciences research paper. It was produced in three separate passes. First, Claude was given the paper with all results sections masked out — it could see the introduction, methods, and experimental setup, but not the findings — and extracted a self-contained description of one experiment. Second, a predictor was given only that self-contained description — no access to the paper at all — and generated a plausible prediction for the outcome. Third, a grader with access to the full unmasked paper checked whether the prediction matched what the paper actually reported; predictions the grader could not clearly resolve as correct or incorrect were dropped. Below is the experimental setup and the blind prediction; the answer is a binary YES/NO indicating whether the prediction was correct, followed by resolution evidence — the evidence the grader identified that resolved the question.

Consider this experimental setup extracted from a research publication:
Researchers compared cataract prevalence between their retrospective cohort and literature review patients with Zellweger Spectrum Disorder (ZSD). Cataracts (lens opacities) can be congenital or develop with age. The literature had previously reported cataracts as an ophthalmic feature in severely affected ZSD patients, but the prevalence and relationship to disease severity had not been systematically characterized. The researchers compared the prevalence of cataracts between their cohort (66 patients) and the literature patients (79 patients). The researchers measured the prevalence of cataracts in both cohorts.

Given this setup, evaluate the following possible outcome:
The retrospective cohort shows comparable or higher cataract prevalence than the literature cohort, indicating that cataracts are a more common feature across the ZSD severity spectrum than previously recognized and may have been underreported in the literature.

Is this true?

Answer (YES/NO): YES